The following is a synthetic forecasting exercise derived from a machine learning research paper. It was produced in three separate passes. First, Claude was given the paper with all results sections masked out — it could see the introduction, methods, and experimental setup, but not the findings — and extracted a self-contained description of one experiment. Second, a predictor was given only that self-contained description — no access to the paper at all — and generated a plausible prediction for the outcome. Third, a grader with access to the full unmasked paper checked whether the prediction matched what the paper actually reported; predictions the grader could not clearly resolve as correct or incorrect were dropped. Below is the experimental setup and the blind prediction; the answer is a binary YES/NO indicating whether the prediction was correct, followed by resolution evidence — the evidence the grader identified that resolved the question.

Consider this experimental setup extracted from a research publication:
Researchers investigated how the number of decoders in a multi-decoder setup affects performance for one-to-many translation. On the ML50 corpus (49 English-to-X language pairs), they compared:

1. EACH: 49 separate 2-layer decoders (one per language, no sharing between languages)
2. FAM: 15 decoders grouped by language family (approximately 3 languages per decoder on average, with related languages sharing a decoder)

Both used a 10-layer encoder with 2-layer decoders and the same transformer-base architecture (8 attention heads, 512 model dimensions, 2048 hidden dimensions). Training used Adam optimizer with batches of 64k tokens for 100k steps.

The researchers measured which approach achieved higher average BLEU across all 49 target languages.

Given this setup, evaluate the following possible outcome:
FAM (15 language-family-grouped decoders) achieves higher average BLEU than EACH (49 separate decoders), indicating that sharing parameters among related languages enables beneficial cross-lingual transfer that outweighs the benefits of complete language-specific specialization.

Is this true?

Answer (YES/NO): YES